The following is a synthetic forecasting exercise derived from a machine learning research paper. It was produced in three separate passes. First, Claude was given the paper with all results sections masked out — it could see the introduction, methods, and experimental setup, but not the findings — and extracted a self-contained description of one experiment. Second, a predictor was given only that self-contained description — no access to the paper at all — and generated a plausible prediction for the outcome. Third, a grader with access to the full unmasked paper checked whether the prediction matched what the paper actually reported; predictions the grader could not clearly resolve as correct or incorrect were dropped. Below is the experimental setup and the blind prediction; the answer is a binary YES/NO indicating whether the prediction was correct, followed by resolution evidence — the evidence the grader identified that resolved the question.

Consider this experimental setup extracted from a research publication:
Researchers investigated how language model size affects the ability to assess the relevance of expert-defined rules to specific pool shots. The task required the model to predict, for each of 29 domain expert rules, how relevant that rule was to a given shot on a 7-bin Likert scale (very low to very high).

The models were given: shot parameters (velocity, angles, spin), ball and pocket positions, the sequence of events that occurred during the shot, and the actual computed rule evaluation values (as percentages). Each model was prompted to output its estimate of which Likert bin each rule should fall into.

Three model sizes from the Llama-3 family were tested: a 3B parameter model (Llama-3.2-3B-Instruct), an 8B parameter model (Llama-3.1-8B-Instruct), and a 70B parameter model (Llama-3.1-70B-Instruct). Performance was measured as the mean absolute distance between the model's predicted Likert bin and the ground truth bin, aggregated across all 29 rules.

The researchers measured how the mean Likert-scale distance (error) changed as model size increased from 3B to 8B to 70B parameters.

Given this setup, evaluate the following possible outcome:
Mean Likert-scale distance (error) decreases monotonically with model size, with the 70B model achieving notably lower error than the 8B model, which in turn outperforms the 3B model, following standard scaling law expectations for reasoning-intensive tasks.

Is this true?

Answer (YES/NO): YES